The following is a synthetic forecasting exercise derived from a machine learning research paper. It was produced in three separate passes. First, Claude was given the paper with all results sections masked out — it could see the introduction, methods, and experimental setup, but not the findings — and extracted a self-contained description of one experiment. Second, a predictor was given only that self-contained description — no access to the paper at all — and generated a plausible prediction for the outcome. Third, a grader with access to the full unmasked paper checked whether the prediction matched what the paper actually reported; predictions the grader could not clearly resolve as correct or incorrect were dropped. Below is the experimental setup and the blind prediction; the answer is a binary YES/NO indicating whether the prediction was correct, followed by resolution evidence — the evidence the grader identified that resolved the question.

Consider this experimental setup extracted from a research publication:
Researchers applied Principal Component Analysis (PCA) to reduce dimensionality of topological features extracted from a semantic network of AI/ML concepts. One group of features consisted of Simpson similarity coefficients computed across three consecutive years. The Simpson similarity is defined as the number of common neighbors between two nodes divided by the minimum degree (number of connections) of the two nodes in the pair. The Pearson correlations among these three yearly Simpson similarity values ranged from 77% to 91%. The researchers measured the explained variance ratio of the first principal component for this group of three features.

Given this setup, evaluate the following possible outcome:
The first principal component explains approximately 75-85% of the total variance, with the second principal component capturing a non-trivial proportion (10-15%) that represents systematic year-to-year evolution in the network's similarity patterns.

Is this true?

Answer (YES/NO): NO